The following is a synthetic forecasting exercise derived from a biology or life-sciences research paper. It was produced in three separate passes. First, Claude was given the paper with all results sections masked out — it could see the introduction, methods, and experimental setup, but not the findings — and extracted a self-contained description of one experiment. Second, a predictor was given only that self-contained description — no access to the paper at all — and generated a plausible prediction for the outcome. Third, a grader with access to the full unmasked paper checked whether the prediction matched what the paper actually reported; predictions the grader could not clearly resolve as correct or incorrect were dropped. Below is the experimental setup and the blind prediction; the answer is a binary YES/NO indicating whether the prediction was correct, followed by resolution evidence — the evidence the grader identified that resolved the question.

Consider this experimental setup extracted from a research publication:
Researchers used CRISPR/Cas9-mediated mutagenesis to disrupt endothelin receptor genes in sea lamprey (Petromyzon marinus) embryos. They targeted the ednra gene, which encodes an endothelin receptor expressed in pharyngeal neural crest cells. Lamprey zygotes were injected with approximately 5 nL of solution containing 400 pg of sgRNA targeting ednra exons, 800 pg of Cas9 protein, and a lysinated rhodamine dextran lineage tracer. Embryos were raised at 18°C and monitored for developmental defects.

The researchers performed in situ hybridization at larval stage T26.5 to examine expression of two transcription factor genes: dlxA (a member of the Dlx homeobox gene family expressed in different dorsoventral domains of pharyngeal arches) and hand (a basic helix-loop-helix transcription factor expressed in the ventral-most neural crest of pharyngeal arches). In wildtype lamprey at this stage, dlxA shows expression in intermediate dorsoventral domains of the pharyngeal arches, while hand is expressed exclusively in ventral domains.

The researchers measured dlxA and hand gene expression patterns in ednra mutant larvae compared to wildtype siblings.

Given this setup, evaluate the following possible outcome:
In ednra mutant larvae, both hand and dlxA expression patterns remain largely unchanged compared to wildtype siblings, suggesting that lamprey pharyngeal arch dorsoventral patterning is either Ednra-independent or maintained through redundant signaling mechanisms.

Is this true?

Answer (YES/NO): NO